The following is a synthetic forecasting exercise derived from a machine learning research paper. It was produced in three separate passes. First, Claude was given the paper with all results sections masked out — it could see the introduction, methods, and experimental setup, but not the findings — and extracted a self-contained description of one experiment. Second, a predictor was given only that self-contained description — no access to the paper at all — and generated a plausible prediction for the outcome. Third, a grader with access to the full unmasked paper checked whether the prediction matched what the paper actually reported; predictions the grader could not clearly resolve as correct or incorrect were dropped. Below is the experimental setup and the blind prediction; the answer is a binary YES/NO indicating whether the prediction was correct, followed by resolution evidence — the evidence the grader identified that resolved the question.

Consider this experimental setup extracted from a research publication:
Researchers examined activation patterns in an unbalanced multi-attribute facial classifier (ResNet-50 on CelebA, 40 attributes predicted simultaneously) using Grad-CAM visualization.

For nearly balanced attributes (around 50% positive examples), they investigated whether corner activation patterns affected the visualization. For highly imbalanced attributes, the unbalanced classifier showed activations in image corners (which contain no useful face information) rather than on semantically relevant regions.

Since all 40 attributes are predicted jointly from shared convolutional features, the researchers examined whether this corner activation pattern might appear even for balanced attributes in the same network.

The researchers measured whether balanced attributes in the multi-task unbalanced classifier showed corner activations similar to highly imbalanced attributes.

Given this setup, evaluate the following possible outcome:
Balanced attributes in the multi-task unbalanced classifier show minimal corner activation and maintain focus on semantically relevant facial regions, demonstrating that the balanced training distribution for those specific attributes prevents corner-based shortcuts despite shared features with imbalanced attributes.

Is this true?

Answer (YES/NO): NO